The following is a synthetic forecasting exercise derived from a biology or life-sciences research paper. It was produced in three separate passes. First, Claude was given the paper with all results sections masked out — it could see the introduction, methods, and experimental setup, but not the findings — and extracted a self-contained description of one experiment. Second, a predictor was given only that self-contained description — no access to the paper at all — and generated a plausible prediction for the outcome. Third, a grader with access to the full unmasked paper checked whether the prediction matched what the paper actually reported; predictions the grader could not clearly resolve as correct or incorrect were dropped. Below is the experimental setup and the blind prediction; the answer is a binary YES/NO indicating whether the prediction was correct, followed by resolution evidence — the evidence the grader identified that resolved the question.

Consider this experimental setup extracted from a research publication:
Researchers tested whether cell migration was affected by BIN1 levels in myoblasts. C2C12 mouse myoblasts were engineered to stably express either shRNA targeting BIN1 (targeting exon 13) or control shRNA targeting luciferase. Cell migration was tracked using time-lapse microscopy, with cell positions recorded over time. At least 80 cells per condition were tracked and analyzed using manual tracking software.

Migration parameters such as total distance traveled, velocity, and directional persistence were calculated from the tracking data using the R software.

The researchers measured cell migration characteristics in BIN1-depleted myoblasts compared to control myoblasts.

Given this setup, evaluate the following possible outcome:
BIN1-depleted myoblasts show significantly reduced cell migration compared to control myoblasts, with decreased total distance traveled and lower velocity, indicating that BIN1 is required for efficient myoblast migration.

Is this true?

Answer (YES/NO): NO